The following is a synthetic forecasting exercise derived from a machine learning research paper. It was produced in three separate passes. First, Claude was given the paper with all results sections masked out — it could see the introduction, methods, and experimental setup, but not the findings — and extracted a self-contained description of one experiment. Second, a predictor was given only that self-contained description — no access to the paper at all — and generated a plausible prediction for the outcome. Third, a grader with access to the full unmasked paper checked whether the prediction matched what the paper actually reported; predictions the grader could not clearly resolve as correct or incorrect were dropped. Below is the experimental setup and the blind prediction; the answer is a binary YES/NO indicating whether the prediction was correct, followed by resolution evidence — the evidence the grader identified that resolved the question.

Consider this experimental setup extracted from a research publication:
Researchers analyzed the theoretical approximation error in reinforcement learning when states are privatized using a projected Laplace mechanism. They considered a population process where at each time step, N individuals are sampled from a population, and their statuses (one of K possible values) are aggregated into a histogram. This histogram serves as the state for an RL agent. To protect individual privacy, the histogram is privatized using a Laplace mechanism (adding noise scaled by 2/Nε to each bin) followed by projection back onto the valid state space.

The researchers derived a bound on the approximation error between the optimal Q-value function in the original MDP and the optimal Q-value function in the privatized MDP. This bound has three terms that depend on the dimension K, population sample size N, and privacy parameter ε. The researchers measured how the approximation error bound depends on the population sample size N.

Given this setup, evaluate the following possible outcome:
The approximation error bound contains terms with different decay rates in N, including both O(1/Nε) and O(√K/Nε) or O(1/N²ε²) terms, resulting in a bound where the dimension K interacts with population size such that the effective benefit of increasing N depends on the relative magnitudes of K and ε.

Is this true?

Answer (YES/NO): NO